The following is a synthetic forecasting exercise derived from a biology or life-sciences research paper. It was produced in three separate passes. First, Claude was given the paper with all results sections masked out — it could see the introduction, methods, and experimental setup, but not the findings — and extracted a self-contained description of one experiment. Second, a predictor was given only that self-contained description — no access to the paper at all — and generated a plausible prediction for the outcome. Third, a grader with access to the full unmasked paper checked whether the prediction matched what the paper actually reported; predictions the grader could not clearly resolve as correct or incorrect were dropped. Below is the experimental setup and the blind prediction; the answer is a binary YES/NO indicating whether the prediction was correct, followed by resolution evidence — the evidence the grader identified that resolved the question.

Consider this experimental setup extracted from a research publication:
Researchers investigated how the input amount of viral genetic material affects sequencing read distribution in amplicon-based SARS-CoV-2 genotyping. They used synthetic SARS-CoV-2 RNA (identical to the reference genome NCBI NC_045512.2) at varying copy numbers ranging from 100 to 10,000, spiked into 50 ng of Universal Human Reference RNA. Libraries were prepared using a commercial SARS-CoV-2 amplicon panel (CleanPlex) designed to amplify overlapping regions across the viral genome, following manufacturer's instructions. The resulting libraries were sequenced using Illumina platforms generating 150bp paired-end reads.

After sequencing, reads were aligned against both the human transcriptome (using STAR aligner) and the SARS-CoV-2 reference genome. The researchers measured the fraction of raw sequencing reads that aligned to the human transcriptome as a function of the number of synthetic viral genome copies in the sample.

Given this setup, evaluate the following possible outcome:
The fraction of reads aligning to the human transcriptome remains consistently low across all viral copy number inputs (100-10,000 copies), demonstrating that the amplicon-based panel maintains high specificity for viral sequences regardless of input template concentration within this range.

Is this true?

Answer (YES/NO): YES